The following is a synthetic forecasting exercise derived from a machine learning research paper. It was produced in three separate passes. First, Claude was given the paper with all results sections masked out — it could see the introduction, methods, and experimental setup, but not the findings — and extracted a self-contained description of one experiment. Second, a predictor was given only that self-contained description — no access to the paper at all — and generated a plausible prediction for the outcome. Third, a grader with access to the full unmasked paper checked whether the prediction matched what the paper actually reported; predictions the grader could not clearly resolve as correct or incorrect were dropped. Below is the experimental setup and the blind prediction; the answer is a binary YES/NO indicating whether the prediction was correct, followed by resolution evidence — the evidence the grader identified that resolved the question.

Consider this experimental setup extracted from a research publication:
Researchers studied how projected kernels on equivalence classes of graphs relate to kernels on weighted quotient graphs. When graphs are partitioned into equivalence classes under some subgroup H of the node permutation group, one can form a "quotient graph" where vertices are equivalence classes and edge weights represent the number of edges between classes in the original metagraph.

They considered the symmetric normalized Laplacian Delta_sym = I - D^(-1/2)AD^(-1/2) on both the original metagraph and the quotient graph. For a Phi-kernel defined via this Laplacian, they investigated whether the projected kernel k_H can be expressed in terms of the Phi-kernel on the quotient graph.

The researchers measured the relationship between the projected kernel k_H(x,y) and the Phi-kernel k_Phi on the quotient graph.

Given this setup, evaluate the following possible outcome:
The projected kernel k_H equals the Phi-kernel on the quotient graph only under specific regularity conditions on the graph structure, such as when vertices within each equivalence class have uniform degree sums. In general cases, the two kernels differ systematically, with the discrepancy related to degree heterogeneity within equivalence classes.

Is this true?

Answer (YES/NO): NO